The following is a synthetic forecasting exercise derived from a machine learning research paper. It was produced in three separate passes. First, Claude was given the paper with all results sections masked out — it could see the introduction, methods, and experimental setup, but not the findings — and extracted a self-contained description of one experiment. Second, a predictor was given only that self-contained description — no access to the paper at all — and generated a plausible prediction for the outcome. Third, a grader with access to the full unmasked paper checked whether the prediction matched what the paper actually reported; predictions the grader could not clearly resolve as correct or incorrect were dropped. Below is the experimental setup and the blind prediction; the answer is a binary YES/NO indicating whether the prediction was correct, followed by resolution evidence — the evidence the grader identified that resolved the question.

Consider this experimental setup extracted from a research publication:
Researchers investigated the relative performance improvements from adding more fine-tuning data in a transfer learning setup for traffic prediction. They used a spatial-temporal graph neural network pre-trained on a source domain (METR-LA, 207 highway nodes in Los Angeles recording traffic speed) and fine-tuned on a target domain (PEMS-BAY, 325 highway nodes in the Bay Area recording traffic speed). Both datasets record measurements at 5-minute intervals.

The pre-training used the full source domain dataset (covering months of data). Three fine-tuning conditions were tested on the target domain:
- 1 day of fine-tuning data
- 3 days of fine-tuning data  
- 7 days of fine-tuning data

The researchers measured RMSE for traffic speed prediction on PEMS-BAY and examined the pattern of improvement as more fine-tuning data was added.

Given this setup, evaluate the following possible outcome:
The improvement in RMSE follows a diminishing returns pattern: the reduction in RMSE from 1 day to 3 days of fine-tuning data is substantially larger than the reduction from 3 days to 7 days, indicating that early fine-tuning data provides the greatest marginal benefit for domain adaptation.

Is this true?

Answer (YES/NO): YES